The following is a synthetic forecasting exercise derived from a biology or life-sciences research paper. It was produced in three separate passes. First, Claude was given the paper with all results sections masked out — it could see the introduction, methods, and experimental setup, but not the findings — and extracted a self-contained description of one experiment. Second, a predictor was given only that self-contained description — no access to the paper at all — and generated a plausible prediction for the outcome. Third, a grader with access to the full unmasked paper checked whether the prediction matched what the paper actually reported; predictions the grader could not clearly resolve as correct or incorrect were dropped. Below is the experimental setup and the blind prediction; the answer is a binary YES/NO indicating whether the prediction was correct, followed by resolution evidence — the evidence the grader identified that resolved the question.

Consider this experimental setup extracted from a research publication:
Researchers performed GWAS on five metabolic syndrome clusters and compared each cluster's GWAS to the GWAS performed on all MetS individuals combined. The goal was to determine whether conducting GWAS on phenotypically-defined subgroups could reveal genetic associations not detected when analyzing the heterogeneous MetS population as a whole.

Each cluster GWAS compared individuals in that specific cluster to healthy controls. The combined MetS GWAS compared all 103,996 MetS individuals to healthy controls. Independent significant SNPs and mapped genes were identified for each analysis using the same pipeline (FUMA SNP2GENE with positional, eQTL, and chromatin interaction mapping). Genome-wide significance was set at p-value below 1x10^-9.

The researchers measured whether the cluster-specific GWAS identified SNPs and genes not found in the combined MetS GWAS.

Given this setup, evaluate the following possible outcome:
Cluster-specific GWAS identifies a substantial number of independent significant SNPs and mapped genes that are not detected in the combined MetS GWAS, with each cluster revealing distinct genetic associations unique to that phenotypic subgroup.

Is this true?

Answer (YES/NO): YES